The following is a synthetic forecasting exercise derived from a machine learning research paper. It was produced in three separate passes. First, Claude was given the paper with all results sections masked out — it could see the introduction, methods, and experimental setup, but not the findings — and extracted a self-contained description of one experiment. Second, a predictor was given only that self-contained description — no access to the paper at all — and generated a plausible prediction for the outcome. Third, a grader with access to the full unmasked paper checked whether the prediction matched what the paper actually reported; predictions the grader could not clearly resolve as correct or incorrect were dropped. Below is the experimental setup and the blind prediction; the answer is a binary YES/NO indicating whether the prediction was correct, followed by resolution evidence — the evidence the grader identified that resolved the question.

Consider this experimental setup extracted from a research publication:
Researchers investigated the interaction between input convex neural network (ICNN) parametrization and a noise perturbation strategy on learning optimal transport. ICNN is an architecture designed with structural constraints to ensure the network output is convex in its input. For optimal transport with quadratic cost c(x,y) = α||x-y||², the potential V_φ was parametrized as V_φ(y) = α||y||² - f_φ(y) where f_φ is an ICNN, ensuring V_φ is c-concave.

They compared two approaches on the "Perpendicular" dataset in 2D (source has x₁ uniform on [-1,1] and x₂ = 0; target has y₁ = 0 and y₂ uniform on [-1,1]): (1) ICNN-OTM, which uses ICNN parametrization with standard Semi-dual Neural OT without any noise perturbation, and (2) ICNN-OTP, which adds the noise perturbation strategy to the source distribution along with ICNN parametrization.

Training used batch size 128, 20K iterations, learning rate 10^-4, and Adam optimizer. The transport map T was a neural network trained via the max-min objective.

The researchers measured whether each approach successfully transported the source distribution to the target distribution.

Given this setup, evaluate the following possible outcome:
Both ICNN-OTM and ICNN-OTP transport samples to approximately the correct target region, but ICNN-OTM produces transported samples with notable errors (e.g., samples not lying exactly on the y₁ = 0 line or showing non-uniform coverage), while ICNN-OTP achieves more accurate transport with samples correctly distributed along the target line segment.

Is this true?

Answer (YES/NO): NO